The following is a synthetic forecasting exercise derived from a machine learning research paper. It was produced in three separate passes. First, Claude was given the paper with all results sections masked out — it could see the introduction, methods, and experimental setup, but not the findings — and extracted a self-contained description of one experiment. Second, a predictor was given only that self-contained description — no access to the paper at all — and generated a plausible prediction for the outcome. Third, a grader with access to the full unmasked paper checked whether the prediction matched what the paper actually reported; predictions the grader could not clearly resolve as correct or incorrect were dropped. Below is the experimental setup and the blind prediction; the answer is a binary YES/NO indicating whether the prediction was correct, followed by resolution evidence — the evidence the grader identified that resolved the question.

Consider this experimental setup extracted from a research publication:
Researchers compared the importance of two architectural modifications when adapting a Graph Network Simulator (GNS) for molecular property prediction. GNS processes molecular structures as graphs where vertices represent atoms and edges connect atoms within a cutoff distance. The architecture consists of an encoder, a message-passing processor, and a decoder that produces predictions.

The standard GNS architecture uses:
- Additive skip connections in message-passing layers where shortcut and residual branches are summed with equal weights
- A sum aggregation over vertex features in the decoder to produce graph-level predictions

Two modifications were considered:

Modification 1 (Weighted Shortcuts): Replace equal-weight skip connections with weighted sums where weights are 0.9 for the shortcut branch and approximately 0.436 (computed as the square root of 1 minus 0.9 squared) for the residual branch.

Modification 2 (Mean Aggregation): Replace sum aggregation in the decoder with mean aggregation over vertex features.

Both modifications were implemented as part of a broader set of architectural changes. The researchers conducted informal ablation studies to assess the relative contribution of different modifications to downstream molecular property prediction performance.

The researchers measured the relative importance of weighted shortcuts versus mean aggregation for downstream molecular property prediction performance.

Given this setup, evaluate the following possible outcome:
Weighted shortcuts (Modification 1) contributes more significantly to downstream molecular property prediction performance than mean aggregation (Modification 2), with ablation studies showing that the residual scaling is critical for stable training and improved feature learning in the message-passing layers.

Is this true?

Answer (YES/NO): NO